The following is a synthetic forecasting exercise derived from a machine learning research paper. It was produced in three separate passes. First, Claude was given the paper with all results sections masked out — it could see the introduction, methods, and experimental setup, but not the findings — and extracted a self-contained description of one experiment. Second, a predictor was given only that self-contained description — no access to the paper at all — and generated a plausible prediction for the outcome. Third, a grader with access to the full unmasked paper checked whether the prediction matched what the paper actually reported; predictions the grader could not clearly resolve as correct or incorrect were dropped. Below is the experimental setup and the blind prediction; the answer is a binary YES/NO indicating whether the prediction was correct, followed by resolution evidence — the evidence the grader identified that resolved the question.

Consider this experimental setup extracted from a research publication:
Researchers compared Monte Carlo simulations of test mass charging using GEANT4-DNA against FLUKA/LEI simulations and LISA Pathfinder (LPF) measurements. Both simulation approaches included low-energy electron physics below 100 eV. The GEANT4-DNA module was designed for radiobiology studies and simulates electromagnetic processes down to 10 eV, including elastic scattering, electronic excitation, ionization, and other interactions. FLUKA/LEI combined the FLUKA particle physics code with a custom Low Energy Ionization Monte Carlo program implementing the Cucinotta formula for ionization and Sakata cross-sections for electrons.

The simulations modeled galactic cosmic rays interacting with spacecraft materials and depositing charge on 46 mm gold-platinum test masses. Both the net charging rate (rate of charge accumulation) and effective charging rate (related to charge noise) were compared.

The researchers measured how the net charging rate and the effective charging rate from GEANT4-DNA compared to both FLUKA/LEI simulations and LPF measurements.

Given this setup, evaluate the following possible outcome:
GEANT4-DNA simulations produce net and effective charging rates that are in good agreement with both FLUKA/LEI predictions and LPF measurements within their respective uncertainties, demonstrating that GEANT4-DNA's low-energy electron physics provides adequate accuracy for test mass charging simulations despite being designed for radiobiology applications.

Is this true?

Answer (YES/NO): NO